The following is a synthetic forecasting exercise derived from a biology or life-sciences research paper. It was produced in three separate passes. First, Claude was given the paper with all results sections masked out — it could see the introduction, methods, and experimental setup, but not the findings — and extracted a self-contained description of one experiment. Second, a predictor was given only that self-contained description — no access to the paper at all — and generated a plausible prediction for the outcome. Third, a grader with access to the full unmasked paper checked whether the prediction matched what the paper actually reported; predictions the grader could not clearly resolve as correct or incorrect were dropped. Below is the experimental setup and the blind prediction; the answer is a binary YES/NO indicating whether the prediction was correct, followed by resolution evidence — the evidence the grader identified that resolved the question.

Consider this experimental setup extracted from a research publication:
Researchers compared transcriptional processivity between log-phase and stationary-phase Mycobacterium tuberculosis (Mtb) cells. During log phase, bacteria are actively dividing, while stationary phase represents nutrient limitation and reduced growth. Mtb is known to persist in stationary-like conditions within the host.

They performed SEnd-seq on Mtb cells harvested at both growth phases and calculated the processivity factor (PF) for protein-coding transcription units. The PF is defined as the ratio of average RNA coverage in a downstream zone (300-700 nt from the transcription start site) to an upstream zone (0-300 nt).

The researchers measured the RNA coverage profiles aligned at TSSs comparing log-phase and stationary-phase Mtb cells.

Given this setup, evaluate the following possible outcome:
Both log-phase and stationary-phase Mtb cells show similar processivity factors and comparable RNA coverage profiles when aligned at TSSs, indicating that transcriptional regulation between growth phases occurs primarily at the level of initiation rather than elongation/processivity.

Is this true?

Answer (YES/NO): NO